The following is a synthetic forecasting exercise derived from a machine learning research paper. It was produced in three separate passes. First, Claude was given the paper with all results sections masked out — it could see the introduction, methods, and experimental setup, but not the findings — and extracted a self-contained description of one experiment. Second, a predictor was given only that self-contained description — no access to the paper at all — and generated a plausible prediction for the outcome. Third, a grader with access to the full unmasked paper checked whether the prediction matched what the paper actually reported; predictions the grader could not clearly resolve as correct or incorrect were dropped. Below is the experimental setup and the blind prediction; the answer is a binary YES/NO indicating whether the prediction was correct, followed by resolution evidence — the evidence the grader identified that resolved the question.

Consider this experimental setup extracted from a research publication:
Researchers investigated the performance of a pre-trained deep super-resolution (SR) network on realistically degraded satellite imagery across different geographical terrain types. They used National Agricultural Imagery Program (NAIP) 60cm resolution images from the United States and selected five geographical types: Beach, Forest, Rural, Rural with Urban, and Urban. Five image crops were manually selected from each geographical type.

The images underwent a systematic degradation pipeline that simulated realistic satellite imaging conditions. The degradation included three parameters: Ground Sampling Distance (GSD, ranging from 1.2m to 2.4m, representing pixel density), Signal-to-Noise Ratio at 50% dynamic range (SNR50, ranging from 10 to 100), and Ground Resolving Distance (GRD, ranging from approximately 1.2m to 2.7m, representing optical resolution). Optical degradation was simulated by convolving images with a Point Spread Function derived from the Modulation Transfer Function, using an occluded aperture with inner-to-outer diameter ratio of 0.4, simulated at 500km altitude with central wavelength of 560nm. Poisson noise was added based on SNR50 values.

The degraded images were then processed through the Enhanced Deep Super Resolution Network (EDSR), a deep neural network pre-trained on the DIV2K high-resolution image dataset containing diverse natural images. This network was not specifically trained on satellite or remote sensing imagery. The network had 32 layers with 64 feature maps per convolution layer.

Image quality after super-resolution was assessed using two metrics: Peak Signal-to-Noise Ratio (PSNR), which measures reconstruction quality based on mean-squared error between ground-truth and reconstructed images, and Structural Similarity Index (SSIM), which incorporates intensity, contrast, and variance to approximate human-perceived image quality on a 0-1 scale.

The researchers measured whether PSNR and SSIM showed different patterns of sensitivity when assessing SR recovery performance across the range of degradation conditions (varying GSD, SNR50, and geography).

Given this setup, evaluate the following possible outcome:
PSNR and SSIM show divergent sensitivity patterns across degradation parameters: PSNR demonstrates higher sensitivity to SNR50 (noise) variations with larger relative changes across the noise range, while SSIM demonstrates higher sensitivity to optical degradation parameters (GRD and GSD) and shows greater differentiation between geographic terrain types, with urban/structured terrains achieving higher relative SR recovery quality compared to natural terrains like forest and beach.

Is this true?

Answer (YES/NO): NO